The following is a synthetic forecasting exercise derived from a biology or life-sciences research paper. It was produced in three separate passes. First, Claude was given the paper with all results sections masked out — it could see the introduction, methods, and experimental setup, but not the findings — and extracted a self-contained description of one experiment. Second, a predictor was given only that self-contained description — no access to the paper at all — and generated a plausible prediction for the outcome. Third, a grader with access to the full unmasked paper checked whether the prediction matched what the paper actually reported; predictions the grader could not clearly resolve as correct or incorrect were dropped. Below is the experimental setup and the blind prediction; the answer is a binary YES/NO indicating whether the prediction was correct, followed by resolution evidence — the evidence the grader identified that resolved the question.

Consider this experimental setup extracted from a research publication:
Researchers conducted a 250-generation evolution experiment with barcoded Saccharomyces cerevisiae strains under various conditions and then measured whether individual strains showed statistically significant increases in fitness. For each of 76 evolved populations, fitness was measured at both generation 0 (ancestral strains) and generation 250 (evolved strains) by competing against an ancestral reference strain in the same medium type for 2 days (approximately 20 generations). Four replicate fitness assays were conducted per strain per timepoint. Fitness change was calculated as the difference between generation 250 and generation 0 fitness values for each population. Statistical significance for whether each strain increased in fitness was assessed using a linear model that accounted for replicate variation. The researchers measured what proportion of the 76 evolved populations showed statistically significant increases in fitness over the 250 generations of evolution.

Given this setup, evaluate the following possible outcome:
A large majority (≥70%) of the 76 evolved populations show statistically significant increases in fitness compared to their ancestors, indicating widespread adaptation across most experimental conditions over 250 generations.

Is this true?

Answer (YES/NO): NO